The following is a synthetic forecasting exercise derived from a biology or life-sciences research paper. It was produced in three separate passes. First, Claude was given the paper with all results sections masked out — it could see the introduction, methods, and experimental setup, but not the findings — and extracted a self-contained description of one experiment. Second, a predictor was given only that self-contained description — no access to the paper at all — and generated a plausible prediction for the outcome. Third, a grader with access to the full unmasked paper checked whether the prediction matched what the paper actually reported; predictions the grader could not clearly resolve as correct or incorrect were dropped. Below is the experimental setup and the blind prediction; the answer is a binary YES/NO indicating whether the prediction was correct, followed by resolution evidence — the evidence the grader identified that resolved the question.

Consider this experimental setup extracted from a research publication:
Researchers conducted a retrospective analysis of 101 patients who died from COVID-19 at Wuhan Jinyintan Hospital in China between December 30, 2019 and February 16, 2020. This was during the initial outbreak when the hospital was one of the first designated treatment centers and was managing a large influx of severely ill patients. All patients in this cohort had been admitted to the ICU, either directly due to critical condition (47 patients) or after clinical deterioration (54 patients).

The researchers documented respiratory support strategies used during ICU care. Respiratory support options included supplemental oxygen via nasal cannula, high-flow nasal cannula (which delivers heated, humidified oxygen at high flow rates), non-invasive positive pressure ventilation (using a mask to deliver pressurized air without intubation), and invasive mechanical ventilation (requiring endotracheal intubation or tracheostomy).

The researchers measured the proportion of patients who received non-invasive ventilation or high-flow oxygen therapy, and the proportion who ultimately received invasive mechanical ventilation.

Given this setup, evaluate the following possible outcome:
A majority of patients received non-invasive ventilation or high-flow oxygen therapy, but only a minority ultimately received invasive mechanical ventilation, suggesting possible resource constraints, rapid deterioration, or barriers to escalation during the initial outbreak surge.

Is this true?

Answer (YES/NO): NO